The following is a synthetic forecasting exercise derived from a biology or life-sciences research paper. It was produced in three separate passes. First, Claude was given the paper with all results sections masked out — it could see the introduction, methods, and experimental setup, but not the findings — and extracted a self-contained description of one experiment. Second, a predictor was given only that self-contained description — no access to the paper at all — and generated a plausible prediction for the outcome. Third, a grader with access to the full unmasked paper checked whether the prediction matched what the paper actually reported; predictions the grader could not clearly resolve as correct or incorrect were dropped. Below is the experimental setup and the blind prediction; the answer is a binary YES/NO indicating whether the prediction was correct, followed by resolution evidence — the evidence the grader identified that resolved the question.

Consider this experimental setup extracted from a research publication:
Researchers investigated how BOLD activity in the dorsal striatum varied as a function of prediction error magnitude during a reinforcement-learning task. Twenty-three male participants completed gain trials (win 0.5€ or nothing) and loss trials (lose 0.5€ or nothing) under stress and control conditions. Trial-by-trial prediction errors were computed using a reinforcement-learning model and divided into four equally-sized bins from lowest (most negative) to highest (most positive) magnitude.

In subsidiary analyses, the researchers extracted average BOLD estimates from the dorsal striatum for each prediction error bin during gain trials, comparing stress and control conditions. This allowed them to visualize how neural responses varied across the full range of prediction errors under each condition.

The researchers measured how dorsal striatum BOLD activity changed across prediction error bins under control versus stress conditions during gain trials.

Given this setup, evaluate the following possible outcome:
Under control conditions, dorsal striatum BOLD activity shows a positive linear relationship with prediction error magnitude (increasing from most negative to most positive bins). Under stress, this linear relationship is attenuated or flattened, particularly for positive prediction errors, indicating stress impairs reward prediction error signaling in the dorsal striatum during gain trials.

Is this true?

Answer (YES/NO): YES